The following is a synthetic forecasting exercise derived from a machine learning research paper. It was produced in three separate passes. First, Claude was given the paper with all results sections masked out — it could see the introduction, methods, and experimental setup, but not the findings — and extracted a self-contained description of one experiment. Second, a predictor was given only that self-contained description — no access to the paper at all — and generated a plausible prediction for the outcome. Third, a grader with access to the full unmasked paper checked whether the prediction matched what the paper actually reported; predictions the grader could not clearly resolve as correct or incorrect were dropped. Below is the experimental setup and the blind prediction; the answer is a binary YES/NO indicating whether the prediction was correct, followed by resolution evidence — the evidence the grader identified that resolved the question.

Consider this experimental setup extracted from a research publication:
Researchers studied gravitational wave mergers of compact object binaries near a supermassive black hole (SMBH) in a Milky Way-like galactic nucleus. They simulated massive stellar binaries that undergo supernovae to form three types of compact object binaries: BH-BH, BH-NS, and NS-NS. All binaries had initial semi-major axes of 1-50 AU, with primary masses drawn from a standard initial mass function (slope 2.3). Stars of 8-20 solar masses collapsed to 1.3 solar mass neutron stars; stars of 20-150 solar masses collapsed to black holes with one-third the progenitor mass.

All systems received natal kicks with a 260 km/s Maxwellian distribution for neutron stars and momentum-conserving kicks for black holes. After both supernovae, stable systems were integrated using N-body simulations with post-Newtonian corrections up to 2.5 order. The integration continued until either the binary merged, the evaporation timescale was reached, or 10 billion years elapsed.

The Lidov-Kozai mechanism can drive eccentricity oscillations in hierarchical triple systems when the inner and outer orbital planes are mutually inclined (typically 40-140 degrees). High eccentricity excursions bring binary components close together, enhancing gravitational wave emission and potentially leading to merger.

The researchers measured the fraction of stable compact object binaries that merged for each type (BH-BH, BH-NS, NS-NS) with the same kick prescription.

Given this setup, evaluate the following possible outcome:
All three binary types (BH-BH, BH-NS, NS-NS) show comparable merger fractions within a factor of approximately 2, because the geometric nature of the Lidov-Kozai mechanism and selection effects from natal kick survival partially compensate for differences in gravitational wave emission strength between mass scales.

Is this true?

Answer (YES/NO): YES